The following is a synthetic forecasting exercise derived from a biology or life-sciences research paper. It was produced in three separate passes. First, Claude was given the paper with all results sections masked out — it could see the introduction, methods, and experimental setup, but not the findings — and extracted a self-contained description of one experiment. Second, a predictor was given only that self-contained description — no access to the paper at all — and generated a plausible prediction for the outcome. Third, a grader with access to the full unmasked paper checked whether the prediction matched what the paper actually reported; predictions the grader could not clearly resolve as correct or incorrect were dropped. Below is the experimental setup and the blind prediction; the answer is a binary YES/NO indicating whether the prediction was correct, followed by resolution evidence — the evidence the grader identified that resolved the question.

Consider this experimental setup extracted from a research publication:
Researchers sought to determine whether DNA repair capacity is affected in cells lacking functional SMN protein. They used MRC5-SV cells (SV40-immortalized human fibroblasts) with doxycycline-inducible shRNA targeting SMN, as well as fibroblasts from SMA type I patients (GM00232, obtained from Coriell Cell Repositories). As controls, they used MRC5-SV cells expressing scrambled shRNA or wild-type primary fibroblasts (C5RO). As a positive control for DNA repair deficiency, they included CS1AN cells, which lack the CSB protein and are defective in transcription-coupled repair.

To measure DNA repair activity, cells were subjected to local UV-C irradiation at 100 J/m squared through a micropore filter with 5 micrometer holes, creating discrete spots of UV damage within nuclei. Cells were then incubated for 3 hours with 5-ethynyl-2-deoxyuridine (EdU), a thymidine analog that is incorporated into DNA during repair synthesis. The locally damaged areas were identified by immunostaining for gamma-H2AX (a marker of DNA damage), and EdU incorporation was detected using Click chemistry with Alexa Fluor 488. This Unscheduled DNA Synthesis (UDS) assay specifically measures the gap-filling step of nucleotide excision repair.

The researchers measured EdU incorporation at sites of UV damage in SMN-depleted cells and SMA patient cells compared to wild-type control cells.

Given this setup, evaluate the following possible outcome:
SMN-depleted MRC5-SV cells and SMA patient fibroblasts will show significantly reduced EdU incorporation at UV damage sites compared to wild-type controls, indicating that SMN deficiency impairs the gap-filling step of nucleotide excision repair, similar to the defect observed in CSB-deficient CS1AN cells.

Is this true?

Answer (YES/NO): NO